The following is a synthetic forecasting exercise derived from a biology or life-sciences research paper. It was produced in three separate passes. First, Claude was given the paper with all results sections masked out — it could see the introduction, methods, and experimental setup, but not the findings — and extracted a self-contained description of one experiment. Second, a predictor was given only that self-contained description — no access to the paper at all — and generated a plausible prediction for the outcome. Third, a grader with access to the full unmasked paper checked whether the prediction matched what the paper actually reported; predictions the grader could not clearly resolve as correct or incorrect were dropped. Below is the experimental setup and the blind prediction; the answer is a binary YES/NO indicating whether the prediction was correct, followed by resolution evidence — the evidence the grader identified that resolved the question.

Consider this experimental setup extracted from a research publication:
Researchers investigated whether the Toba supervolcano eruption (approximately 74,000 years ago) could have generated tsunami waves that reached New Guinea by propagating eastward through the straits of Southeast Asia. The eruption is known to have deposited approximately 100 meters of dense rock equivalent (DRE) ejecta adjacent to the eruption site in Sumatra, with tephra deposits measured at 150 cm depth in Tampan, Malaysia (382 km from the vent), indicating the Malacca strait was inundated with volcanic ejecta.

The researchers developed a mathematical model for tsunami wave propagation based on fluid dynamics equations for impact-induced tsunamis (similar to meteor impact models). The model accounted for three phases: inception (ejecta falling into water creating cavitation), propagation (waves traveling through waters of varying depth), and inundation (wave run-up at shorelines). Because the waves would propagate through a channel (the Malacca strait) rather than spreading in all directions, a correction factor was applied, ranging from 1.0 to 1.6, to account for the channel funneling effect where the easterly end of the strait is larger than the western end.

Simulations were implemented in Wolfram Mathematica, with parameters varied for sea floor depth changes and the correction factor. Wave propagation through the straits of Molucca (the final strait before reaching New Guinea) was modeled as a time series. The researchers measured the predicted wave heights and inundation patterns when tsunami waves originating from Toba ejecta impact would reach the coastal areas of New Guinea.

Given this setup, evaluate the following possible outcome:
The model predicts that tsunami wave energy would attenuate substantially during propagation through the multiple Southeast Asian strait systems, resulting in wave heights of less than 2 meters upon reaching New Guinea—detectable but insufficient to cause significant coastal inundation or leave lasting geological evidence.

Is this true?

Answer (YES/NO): NO